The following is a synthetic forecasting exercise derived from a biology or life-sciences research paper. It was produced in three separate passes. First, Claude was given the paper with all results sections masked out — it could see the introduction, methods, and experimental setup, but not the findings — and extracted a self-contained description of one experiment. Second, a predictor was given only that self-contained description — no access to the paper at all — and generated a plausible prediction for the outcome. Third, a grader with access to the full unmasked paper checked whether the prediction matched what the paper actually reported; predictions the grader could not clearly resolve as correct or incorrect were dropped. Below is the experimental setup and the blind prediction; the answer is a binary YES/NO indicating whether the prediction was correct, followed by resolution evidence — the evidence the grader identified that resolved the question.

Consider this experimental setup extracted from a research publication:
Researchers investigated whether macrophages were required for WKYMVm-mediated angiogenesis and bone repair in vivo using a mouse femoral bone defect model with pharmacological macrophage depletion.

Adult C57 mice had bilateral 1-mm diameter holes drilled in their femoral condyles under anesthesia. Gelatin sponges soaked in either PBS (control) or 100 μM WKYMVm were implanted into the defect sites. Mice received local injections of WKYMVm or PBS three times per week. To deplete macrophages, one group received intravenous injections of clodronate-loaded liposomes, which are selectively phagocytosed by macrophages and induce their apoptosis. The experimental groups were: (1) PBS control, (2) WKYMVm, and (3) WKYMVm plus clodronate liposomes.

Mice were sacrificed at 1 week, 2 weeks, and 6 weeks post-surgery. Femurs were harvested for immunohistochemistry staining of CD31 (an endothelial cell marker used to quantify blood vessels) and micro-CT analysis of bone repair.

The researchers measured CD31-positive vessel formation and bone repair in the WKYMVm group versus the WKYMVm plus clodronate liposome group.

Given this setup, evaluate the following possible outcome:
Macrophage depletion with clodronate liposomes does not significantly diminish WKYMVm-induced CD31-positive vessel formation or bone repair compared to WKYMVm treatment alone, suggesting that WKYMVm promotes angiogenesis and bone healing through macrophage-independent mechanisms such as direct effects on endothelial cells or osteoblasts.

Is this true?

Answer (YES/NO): NO